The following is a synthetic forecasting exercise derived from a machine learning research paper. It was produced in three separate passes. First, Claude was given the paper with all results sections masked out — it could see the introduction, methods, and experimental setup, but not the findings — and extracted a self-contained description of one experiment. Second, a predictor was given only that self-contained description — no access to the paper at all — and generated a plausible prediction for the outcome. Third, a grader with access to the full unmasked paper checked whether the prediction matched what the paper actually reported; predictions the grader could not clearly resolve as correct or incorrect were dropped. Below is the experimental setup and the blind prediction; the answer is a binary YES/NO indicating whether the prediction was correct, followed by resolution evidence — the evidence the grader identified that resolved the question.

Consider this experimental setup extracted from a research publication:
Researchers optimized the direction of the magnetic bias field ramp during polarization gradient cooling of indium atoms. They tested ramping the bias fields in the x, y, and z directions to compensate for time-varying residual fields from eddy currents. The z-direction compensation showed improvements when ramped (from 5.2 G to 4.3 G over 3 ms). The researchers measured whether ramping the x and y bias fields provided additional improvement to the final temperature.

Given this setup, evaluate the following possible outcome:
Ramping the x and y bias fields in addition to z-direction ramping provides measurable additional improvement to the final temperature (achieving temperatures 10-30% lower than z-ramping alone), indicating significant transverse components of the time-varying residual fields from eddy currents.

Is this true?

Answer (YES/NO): NO